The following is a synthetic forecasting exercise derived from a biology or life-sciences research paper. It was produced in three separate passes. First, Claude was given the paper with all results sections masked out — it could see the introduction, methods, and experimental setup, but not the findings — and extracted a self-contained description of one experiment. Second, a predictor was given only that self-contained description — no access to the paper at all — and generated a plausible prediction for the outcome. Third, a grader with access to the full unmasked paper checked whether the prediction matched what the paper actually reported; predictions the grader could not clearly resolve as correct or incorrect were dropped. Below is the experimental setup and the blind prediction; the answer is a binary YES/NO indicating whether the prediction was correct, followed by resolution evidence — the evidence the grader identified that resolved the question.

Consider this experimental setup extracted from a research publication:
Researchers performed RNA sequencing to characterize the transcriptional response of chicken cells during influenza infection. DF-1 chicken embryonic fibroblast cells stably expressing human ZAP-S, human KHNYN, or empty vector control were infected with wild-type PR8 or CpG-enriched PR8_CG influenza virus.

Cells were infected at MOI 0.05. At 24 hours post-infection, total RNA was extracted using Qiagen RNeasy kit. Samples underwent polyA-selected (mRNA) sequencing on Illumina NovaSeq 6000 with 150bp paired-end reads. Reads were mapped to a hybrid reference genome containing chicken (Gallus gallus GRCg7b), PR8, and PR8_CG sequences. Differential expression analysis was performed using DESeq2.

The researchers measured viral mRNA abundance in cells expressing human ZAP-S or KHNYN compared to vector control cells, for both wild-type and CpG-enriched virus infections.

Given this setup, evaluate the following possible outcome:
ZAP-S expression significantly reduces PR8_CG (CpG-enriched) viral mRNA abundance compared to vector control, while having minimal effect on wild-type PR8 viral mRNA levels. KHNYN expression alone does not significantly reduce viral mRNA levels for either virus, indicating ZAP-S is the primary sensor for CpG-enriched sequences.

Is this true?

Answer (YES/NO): NO